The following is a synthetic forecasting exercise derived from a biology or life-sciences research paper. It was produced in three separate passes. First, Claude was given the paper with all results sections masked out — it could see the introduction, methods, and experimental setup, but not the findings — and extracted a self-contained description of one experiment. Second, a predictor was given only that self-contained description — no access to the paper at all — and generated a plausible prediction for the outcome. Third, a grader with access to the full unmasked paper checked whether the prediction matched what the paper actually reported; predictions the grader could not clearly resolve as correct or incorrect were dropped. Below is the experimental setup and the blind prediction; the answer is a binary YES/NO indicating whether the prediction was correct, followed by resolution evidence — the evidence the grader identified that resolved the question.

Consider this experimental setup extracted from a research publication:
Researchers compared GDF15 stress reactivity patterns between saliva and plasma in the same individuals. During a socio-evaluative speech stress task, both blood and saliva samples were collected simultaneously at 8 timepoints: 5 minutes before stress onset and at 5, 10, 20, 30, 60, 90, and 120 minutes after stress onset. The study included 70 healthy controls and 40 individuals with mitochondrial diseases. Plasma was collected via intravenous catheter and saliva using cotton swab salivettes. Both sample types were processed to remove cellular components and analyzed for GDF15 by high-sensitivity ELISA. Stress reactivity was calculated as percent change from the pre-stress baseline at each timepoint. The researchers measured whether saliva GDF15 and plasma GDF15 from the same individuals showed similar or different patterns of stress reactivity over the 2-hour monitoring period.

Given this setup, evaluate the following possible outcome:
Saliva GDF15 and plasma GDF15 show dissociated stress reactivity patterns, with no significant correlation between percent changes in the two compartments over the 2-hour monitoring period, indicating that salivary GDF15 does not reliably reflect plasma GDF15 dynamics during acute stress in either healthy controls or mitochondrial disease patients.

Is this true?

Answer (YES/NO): YES